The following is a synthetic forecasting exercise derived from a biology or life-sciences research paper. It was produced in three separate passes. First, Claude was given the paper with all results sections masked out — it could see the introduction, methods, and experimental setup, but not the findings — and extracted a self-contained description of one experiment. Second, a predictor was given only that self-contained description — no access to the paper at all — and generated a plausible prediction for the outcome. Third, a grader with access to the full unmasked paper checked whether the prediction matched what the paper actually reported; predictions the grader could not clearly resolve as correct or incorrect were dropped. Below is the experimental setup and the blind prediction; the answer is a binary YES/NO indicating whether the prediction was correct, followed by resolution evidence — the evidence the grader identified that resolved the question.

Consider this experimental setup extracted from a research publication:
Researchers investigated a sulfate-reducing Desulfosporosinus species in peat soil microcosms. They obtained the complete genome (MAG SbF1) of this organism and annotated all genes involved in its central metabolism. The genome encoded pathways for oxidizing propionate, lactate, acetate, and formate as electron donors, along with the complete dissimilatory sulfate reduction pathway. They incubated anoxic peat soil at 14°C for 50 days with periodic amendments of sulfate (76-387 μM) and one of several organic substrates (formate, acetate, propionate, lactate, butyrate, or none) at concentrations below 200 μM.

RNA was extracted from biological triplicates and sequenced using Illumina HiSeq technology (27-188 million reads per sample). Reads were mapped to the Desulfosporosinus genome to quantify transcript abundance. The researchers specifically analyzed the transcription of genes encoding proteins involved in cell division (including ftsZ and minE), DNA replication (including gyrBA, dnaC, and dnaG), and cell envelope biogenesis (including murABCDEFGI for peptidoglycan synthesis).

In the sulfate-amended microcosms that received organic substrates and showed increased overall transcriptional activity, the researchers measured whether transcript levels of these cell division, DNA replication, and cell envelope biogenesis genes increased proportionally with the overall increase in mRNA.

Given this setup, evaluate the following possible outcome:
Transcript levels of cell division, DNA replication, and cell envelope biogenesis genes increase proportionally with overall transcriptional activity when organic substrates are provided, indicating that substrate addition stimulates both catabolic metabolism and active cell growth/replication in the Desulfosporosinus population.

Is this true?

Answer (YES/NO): NO